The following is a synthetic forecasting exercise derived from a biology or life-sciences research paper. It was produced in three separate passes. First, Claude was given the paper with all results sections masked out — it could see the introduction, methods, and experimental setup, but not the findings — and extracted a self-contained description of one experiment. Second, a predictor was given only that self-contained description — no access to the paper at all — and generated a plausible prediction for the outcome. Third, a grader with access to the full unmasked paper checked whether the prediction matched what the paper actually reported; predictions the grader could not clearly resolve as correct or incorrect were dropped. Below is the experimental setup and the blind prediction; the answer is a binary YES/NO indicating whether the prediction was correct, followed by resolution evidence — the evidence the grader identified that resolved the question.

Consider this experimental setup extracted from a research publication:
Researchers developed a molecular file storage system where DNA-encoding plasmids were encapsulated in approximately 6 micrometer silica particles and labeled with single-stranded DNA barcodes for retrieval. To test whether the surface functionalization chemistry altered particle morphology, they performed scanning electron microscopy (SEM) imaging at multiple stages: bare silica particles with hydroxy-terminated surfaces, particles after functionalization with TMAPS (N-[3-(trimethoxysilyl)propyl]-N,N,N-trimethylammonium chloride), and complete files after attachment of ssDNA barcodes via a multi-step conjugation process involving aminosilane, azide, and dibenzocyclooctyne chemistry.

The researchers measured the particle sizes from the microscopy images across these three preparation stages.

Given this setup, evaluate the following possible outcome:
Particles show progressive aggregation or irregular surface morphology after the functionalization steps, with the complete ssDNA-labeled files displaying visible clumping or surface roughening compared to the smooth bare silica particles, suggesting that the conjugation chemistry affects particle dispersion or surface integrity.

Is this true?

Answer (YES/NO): NO